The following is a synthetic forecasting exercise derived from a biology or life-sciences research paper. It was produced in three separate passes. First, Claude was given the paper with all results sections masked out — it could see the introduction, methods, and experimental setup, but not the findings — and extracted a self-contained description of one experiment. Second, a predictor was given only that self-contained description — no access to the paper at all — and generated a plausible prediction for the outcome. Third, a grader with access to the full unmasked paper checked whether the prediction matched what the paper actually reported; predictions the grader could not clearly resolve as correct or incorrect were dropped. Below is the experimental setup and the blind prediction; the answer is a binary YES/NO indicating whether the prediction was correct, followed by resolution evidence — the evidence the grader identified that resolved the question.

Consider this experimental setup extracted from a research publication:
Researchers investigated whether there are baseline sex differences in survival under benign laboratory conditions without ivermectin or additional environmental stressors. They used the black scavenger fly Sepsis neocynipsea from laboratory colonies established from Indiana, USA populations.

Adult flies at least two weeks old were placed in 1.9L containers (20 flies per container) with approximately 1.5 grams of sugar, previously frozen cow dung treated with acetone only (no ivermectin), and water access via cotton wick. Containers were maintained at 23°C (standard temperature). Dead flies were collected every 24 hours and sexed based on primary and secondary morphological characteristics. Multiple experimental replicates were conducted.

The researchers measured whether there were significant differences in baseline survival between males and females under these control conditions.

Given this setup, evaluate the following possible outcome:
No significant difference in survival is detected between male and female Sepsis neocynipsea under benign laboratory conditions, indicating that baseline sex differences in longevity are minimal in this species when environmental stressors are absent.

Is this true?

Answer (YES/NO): YES